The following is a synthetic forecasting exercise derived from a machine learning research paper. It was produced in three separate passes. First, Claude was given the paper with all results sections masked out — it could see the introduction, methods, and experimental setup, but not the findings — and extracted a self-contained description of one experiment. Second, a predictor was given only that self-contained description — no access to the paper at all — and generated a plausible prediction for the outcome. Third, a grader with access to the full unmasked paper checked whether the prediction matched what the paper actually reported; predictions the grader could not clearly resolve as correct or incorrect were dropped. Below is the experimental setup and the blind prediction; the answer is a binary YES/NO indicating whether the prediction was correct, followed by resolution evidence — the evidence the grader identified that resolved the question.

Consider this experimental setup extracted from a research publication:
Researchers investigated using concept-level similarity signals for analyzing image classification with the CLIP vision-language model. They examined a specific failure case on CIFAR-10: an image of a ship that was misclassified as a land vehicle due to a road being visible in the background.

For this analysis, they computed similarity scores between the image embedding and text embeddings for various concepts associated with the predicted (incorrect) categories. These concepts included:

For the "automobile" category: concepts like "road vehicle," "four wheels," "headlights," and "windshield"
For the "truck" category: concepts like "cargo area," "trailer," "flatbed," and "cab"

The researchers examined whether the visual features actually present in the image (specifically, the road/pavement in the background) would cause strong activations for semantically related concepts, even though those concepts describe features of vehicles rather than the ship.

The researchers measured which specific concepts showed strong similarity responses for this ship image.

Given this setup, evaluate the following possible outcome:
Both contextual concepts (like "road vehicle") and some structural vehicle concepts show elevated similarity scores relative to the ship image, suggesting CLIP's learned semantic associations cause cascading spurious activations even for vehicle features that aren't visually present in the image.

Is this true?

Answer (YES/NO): YES